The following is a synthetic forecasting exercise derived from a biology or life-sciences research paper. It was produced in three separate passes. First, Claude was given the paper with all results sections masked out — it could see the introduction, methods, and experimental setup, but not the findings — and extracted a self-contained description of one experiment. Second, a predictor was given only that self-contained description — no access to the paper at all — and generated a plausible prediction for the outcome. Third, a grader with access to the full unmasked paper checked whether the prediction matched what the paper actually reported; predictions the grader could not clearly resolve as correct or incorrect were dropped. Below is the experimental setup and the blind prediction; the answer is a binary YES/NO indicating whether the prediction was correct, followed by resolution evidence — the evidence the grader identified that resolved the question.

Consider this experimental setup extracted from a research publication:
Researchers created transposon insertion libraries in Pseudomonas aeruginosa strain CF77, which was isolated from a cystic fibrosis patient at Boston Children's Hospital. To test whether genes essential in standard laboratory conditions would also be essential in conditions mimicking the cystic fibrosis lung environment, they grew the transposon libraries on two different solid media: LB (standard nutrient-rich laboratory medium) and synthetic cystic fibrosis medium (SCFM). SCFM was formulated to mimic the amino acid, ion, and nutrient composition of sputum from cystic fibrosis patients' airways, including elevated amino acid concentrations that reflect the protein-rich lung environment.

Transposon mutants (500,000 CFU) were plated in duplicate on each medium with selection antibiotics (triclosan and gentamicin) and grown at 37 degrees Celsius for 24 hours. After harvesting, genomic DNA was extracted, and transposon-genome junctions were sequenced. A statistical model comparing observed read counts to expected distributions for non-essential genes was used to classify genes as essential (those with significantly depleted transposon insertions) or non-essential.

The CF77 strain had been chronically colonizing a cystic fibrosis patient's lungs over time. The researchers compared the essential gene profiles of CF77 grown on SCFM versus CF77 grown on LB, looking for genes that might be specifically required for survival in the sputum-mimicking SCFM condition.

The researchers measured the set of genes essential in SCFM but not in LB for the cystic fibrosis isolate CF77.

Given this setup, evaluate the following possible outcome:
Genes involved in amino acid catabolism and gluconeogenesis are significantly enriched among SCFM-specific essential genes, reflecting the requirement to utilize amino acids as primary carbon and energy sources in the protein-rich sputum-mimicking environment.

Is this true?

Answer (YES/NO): NO